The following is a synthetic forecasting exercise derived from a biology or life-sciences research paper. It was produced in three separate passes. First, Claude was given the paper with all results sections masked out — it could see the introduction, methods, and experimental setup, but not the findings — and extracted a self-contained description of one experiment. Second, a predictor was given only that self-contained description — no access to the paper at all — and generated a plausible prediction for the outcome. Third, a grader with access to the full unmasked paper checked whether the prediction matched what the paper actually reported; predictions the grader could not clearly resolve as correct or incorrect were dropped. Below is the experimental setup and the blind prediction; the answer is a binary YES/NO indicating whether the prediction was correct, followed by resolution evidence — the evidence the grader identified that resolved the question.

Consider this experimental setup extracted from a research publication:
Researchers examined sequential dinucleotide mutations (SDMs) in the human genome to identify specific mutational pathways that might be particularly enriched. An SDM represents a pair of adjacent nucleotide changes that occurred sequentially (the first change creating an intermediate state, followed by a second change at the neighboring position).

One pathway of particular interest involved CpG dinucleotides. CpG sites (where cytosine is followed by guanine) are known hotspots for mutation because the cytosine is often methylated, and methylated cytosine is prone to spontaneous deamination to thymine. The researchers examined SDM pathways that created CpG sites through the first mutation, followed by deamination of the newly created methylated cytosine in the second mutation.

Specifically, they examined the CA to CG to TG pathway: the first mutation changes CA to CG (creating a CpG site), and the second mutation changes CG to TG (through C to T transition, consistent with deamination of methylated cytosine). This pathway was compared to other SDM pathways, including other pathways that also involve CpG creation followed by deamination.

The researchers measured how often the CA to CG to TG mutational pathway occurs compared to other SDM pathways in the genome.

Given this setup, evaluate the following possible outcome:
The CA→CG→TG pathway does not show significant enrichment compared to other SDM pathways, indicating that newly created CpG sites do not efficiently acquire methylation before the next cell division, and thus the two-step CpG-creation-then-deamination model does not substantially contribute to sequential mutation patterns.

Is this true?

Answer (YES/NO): NO